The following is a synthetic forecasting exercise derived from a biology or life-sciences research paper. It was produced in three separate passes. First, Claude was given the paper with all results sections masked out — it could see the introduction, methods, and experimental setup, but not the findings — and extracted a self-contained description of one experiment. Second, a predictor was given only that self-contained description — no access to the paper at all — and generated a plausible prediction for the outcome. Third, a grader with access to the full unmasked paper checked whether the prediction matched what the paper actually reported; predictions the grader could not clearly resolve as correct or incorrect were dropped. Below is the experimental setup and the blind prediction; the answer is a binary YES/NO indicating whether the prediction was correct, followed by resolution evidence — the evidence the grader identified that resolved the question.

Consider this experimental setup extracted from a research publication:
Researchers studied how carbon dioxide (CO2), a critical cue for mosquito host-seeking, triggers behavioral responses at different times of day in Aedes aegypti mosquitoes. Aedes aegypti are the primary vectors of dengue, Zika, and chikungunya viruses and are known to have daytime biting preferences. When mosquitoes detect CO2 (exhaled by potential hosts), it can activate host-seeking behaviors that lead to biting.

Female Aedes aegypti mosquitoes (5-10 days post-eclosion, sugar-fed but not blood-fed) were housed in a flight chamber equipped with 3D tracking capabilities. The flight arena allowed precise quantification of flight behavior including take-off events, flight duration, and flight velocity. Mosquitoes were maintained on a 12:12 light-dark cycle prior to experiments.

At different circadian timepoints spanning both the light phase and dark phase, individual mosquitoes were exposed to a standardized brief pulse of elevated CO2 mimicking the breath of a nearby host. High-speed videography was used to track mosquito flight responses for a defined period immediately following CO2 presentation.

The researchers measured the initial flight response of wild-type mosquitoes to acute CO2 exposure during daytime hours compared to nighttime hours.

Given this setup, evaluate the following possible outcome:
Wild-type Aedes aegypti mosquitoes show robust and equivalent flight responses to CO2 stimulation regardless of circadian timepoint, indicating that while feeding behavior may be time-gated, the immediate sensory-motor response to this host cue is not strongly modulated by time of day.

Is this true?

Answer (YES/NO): NO